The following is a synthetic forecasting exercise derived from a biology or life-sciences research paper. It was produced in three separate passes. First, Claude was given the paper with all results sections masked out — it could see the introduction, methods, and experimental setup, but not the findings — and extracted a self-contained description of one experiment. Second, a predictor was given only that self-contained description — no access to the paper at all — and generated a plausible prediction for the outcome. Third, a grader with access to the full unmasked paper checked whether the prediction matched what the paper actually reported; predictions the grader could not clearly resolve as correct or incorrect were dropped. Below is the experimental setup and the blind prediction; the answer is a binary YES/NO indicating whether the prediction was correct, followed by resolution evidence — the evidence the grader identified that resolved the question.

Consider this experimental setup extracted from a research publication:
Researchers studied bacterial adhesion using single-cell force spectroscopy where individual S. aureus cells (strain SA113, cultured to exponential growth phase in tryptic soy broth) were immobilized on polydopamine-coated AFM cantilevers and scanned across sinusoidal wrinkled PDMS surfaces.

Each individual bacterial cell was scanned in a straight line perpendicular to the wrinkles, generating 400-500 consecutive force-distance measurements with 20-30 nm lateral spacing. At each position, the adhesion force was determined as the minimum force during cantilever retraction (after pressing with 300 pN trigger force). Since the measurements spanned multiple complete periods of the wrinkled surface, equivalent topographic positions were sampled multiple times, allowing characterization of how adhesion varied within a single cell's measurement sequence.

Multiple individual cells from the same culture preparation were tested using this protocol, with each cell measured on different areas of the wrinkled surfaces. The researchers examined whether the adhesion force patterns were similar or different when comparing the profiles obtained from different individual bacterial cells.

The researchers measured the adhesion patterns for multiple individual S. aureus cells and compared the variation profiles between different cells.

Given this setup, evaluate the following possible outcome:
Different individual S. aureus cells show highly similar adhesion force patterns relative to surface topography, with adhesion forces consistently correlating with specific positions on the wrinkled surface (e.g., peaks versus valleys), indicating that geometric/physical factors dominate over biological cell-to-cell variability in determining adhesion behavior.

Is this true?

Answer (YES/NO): NO